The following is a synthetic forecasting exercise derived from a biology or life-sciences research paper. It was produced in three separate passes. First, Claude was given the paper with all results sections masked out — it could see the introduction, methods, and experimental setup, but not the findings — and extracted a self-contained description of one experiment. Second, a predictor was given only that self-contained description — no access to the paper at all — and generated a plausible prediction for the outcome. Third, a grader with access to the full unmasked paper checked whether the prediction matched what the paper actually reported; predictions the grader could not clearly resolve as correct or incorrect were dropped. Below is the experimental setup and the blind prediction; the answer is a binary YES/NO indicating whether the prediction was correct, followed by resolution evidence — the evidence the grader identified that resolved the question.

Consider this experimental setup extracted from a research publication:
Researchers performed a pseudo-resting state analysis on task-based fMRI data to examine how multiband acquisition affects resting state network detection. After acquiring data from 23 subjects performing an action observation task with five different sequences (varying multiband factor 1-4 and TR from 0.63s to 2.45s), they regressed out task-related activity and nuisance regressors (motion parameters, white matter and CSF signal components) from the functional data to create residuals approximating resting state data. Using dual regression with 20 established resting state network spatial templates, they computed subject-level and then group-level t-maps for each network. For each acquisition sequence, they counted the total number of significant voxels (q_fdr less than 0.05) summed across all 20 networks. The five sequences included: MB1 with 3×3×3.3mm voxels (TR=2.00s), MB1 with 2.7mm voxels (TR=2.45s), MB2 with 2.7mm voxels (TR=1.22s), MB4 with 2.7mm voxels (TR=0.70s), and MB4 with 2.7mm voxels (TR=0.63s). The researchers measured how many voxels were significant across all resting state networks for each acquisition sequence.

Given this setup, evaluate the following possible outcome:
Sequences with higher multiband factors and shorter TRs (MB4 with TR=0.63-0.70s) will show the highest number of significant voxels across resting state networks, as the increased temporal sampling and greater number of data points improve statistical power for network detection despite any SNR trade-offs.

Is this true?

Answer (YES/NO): YES